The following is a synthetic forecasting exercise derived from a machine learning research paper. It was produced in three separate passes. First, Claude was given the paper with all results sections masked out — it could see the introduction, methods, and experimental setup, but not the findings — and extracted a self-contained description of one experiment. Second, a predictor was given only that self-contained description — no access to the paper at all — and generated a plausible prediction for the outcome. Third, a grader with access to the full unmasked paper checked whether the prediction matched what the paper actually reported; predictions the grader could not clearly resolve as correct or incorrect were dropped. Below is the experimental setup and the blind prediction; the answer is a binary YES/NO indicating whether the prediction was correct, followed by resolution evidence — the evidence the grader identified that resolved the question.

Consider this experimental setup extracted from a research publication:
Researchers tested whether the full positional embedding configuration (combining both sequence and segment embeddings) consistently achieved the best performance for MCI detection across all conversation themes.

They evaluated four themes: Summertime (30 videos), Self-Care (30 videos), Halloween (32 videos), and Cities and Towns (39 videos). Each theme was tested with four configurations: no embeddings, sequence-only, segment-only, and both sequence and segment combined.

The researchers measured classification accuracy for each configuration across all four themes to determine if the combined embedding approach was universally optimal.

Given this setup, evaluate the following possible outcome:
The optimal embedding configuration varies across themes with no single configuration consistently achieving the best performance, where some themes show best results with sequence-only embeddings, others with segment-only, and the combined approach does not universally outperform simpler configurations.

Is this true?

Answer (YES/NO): NO